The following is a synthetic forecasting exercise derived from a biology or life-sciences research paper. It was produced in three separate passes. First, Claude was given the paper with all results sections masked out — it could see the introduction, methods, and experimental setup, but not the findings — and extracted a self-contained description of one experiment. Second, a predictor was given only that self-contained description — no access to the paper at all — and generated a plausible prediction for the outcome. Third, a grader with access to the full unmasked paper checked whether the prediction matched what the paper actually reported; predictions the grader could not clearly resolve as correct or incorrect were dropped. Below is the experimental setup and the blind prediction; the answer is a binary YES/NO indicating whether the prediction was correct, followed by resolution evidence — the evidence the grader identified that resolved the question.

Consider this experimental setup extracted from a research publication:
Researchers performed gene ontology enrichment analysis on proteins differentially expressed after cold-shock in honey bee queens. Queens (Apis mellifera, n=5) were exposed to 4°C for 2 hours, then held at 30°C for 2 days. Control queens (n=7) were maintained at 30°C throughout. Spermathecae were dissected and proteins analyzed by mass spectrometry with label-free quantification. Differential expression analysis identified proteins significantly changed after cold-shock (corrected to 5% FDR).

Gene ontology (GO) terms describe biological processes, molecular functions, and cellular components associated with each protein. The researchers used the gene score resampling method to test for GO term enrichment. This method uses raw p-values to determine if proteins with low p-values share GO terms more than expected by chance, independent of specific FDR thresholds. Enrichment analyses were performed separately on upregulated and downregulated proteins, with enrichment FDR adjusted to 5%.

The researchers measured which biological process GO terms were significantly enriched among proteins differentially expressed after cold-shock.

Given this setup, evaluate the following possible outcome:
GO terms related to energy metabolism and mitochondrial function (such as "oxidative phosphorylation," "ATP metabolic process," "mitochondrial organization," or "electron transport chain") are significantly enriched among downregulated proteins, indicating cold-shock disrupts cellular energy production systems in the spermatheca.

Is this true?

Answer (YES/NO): NO